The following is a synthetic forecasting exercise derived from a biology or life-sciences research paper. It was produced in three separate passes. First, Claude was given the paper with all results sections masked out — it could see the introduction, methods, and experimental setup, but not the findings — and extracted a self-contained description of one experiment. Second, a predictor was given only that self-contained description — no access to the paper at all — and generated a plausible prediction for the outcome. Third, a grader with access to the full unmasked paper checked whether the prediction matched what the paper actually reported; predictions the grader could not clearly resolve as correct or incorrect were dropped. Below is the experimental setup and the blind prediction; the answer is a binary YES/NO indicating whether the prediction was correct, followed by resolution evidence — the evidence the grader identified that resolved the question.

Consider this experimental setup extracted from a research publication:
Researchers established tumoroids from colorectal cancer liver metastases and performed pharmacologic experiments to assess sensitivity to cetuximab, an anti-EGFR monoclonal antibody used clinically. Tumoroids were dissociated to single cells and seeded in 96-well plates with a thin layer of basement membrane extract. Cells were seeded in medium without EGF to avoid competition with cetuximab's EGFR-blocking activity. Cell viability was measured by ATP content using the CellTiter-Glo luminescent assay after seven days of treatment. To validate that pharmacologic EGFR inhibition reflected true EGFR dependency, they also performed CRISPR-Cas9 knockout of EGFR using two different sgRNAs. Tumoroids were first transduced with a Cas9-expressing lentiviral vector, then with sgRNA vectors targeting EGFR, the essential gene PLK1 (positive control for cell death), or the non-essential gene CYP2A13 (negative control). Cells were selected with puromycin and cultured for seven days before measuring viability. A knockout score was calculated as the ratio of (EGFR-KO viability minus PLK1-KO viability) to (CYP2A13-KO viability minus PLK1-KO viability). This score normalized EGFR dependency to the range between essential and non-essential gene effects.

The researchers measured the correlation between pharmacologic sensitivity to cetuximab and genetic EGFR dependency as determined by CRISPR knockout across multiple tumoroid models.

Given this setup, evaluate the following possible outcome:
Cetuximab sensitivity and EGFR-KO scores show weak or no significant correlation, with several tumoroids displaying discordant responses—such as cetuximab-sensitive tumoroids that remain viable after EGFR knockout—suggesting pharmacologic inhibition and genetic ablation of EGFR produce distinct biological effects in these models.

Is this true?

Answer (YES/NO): NO